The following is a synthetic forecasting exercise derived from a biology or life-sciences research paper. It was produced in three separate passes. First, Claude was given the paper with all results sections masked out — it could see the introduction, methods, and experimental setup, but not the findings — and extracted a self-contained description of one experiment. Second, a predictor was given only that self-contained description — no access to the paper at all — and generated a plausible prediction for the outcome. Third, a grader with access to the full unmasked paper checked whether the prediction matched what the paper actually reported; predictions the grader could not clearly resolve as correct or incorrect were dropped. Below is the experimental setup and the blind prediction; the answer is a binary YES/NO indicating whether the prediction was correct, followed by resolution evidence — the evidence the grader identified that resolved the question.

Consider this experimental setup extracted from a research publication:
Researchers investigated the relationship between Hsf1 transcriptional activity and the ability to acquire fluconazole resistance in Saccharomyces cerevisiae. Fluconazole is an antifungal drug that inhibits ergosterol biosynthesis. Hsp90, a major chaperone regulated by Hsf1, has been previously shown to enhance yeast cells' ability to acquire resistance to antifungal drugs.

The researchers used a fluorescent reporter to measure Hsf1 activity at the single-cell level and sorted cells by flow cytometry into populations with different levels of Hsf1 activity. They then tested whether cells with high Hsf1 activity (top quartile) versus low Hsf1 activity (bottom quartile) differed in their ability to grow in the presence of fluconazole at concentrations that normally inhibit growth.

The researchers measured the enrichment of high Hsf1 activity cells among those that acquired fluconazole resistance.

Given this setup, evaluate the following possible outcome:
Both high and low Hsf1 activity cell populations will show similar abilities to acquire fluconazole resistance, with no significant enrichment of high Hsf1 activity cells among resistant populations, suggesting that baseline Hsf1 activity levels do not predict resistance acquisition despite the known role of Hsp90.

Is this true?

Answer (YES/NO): NO